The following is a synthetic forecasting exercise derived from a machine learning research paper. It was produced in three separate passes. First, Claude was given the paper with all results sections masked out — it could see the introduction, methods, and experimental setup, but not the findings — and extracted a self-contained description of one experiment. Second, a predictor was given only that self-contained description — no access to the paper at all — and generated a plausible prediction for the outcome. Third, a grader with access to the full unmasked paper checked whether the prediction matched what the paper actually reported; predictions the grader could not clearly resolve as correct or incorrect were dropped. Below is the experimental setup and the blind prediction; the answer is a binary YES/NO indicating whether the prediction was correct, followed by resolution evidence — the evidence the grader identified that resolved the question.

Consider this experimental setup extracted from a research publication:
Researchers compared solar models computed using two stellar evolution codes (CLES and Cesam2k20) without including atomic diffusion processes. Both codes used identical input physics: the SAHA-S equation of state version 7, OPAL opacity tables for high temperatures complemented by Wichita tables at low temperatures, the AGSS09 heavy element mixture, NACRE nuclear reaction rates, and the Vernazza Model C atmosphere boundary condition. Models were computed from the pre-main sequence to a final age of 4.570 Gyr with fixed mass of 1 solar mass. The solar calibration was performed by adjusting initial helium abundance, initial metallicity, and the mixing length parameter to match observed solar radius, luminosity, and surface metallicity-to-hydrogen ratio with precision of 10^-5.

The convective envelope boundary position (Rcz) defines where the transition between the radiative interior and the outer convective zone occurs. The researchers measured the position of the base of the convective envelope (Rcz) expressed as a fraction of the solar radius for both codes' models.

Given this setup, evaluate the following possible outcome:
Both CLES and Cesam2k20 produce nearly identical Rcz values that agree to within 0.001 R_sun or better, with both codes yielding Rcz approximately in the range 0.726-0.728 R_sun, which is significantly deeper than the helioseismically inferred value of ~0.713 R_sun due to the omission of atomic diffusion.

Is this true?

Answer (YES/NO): NO